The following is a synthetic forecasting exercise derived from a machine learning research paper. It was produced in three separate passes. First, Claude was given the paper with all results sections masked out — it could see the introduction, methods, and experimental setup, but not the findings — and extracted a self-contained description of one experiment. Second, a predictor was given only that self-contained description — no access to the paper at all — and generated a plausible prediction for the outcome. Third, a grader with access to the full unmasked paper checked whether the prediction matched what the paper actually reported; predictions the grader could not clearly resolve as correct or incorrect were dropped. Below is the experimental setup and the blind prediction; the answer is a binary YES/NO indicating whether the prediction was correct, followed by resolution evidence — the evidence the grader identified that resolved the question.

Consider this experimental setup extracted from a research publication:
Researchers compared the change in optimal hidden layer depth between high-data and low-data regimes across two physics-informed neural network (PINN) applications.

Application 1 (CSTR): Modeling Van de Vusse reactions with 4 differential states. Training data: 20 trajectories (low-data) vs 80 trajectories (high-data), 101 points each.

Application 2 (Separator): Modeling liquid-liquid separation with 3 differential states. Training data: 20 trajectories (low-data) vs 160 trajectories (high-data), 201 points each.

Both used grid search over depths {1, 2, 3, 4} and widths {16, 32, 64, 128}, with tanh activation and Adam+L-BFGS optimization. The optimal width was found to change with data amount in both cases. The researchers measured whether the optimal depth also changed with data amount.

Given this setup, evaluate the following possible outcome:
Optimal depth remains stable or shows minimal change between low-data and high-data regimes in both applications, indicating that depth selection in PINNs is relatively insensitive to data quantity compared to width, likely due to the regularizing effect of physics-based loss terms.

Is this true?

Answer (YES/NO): YES